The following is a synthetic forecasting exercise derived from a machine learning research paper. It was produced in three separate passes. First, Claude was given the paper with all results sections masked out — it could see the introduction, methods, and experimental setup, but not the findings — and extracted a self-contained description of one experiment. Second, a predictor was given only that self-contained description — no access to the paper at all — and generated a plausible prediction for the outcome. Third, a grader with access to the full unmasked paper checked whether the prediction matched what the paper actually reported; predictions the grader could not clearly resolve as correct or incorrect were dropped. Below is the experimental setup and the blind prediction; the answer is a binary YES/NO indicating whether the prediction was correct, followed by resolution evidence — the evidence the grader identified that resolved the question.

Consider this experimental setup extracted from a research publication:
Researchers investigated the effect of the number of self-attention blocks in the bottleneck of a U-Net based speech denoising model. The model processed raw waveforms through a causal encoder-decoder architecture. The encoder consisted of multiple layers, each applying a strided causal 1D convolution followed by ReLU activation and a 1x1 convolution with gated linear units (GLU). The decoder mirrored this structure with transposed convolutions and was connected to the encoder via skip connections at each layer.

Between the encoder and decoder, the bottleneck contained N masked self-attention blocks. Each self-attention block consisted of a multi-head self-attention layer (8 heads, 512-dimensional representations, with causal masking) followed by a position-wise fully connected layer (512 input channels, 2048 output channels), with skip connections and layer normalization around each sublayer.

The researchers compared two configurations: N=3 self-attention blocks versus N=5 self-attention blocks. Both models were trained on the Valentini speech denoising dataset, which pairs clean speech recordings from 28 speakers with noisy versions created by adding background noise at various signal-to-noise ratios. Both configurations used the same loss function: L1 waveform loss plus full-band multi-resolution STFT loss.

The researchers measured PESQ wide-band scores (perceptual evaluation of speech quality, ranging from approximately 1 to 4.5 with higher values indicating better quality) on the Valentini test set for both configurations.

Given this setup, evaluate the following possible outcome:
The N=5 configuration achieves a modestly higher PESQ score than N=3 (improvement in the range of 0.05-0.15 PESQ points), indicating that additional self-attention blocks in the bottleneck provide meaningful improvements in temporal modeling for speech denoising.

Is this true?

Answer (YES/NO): NO